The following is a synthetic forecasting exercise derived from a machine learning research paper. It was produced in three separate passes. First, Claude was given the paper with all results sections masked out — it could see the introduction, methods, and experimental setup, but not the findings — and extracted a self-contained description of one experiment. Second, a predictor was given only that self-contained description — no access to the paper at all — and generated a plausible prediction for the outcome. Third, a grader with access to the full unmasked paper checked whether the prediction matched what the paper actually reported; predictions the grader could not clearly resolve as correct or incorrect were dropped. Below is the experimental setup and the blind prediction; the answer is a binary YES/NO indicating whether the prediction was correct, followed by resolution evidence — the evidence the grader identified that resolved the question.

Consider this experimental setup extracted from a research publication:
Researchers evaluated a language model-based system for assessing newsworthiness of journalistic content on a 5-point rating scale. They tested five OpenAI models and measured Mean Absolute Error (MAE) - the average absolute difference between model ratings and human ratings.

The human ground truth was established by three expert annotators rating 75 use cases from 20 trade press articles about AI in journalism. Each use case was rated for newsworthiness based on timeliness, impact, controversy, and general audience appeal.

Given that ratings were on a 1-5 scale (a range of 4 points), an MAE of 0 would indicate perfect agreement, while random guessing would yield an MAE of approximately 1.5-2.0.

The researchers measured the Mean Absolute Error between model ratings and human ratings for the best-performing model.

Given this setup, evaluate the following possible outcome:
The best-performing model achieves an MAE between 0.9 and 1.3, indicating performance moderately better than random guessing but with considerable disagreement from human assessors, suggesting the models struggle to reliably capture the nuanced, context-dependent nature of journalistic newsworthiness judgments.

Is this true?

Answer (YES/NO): NO